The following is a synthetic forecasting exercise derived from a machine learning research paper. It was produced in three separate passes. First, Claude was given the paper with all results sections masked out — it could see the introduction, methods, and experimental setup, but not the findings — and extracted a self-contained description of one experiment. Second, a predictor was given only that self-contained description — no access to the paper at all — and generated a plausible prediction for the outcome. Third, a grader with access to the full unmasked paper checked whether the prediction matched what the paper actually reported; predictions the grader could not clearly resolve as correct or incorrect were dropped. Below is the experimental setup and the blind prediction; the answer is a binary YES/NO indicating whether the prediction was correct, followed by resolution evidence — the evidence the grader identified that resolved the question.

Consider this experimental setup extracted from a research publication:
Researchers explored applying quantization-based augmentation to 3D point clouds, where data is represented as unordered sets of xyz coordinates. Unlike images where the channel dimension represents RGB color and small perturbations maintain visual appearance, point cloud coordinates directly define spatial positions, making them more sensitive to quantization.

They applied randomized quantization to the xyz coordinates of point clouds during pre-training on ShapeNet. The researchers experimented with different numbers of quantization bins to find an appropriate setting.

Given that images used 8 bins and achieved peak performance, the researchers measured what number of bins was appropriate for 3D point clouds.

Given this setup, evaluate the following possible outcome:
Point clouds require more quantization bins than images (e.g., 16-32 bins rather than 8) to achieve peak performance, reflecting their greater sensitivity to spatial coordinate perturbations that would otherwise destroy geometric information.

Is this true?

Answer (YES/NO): NO